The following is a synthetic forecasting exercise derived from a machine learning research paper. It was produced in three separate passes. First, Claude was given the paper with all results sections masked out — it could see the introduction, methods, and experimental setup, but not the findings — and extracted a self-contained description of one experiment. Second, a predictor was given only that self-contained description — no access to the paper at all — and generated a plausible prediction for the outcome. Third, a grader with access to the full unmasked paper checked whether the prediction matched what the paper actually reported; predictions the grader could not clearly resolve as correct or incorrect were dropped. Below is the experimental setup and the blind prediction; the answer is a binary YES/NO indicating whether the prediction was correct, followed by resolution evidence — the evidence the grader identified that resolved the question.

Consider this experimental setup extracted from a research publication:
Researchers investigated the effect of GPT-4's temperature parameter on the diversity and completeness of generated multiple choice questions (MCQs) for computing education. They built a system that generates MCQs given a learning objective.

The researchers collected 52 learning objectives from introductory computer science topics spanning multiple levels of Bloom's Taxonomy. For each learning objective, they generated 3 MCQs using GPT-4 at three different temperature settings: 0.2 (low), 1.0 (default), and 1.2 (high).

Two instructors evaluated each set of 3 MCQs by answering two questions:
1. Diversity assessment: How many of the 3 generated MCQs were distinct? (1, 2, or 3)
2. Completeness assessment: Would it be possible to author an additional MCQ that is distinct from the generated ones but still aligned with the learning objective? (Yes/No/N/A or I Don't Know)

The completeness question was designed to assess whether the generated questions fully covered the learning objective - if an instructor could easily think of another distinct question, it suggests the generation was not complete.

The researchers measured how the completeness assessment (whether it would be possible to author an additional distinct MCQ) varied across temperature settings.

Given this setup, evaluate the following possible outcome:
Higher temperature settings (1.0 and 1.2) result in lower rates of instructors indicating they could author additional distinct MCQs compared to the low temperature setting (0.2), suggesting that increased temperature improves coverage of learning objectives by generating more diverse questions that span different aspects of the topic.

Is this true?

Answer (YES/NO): NO